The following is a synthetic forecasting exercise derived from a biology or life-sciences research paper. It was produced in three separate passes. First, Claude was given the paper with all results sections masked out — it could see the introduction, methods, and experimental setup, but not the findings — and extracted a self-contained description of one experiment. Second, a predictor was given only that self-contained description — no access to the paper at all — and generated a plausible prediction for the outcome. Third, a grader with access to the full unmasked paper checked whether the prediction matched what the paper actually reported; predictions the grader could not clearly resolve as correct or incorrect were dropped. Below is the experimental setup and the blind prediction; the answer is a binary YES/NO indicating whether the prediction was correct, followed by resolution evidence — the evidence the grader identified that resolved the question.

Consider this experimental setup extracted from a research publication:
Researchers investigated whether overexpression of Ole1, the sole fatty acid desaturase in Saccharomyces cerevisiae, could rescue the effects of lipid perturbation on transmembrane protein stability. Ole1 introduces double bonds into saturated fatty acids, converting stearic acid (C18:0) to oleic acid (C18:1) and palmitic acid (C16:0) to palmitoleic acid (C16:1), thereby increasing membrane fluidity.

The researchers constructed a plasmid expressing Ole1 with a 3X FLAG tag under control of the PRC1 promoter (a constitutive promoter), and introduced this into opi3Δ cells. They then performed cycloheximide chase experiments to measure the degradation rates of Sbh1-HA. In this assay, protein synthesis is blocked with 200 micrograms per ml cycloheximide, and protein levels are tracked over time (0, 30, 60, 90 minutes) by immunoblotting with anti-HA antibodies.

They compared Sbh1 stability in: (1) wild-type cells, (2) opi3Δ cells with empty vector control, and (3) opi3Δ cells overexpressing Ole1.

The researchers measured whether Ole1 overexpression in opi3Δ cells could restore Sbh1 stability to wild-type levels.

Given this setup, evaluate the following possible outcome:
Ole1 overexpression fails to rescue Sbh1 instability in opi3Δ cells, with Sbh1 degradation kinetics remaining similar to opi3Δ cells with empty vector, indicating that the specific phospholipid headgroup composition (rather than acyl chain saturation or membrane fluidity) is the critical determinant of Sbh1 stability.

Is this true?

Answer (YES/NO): NO